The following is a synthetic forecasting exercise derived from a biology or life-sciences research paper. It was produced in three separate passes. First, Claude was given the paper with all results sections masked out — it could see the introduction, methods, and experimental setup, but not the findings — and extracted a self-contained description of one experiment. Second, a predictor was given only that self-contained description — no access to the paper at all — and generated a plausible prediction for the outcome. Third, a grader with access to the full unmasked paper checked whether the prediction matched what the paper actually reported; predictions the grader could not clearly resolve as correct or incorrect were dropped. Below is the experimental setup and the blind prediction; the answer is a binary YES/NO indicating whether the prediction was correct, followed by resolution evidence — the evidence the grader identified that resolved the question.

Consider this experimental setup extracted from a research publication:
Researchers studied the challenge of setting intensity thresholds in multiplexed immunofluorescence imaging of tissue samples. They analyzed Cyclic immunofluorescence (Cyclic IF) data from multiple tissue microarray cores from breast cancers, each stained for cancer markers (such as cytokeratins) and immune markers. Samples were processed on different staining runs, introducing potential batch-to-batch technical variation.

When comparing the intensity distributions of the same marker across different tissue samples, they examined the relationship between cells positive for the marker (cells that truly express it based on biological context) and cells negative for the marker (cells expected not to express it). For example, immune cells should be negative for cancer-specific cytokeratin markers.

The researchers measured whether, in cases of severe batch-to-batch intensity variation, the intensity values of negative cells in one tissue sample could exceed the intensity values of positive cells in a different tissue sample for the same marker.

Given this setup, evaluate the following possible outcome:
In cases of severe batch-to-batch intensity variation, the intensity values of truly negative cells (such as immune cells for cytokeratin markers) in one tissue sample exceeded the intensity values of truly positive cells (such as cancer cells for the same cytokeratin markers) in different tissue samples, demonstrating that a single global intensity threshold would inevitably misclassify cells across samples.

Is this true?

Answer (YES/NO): YES